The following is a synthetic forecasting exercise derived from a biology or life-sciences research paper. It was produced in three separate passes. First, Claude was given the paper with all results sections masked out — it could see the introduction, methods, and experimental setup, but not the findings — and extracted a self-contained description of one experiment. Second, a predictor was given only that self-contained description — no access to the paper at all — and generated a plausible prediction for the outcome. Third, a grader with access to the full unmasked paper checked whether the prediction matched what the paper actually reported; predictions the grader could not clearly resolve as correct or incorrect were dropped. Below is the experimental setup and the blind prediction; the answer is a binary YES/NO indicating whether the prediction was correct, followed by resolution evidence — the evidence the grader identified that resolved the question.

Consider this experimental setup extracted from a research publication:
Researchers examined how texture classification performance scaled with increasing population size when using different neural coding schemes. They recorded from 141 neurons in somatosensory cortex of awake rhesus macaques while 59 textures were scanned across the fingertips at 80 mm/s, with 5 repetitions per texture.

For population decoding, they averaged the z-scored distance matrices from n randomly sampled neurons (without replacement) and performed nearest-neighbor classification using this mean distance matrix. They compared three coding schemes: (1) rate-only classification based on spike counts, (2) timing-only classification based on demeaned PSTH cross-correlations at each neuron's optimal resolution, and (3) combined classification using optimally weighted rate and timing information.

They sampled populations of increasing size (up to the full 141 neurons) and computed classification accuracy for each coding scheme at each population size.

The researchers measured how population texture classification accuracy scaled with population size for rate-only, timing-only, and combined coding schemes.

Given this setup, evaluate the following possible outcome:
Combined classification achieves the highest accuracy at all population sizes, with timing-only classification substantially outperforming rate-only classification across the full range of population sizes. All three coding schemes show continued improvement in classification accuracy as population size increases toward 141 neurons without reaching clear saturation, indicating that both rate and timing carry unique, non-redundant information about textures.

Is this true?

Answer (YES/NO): NO